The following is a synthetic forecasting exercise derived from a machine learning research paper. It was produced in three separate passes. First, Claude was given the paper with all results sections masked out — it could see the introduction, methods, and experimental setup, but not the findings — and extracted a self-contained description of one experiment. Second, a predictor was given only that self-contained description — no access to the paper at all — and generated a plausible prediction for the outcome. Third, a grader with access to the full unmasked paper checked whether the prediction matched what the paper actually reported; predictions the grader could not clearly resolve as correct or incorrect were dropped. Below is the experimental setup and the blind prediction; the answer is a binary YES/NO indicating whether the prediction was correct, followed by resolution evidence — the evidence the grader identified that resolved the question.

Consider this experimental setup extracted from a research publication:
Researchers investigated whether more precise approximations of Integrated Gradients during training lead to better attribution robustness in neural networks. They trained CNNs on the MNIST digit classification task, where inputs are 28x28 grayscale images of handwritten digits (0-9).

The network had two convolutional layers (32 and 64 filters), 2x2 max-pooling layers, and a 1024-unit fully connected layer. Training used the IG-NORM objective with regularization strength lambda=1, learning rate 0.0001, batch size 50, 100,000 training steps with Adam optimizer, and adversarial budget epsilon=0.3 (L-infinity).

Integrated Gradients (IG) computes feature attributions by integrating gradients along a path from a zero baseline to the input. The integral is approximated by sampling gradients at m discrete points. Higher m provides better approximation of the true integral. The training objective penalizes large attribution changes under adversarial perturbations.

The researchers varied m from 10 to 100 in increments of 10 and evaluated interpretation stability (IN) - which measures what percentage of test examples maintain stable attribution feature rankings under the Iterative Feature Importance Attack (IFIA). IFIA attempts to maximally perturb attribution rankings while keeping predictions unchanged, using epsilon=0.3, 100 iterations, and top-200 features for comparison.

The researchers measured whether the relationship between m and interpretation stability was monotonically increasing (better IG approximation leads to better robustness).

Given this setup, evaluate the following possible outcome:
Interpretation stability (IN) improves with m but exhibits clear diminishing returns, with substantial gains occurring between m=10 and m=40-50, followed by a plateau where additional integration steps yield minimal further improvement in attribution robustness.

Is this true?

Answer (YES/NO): NO